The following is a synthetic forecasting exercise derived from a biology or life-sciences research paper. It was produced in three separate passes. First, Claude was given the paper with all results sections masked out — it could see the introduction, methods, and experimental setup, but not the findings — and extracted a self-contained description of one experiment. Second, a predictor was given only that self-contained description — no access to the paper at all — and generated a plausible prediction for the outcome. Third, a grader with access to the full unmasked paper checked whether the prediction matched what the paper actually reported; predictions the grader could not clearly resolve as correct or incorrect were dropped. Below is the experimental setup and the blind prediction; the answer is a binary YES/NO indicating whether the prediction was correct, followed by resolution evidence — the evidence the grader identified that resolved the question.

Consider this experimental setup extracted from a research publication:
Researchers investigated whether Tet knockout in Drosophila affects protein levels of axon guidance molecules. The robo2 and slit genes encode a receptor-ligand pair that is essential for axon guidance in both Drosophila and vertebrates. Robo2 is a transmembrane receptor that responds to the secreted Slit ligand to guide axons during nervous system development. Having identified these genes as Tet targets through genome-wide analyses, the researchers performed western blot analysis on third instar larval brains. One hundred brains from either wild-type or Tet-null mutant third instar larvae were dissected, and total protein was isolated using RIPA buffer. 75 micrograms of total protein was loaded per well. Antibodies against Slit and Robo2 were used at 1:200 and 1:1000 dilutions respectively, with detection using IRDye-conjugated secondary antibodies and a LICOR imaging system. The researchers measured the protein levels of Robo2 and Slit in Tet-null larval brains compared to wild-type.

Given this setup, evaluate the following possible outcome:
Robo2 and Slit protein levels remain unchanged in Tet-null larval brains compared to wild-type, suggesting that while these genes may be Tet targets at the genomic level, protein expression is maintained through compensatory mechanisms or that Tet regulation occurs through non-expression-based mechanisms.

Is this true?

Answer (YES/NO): NO